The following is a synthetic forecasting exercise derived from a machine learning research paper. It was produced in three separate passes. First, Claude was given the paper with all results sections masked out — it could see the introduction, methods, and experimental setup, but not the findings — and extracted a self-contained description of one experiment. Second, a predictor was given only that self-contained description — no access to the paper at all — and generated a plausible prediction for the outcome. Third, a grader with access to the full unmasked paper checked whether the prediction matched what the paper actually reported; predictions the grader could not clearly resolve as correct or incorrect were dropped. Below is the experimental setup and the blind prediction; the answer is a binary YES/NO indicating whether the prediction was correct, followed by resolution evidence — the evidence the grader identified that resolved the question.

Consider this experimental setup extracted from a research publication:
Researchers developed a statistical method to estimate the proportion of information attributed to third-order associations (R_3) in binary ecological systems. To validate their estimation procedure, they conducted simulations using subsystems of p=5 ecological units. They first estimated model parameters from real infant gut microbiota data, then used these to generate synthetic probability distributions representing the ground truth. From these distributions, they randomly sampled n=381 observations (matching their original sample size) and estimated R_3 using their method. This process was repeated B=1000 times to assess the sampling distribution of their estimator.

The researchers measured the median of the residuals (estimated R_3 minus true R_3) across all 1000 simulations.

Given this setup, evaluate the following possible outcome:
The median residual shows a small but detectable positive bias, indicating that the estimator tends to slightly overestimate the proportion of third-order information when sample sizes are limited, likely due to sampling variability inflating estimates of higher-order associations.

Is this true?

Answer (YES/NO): NO